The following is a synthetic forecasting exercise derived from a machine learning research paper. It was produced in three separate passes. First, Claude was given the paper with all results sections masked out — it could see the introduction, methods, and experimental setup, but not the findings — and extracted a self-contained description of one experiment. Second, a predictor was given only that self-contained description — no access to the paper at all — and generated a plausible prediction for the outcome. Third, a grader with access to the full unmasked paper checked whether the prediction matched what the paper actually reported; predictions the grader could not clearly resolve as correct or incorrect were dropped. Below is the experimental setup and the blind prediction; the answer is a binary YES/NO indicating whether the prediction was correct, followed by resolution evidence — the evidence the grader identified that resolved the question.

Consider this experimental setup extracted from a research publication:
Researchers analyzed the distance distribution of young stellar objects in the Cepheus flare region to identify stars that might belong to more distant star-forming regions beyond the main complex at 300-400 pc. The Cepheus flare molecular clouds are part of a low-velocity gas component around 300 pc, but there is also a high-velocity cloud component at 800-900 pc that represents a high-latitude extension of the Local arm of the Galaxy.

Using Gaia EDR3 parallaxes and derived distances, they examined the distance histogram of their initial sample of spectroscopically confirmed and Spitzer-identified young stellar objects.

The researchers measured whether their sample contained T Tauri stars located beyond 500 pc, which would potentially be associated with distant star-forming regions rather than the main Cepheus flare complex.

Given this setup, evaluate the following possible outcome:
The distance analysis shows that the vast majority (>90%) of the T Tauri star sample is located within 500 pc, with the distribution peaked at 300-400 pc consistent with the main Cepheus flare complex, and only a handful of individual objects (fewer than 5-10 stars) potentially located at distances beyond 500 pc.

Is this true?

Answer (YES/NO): YES